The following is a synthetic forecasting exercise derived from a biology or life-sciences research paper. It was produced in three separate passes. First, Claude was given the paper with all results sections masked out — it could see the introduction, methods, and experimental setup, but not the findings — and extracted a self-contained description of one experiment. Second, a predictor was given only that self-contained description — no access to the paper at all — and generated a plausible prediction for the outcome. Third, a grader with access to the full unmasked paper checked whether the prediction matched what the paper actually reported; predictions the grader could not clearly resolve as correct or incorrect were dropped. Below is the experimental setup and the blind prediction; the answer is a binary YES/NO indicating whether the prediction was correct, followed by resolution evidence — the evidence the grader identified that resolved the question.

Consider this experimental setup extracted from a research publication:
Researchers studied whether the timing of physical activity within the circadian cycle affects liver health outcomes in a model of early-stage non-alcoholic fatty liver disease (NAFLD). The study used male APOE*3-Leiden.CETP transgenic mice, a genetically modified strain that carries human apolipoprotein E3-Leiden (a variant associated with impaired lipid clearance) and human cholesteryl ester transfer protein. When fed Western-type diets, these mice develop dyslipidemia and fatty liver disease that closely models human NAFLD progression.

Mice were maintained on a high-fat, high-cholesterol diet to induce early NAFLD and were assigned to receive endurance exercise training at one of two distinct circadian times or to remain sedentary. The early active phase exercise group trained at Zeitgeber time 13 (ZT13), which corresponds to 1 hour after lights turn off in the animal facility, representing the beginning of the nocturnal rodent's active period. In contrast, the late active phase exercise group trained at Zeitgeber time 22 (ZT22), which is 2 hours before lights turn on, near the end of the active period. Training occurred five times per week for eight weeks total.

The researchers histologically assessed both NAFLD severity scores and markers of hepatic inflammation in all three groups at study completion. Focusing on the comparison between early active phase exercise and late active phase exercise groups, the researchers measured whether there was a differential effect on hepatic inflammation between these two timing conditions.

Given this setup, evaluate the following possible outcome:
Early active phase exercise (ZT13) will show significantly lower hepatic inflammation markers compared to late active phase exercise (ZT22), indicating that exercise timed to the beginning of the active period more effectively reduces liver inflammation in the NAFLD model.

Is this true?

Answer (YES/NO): NO